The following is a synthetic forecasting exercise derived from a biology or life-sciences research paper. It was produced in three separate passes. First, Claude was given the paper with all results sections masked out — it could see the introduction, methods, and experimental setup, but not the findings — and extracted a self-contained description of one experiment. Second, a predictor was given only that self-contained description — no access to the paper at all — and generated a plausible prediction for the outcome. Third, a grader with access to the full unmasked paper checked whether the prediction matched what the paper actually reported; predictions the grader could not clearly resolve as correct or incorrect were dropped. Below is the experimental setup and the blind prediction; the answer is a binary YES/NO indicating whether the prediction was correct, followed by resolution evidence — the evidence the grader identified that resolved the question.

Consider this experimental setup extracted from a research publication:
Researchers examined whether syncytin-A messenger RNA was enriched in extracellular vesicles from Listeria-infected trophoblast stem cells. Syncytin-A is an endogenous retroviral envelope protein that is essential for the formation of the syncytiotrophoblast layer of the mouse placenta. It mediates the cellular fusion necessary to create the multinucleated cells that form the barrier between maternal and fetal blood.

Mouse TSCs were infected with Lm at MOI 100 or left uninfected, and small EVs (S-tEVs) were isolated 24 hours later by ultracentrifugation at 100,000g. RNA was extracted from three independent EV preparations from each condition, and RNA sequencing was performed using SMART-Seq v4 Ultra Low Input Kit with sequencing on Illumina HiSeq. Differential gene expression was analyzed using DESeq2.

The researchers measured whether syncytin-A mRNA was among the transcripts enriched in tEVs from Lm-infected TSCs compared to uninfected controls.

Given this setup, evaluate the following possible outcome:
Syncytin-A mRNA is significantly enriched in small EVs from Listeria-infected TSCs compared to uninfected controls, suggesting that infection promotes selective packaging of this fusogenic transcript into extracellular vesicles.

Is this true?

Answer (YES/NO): YES